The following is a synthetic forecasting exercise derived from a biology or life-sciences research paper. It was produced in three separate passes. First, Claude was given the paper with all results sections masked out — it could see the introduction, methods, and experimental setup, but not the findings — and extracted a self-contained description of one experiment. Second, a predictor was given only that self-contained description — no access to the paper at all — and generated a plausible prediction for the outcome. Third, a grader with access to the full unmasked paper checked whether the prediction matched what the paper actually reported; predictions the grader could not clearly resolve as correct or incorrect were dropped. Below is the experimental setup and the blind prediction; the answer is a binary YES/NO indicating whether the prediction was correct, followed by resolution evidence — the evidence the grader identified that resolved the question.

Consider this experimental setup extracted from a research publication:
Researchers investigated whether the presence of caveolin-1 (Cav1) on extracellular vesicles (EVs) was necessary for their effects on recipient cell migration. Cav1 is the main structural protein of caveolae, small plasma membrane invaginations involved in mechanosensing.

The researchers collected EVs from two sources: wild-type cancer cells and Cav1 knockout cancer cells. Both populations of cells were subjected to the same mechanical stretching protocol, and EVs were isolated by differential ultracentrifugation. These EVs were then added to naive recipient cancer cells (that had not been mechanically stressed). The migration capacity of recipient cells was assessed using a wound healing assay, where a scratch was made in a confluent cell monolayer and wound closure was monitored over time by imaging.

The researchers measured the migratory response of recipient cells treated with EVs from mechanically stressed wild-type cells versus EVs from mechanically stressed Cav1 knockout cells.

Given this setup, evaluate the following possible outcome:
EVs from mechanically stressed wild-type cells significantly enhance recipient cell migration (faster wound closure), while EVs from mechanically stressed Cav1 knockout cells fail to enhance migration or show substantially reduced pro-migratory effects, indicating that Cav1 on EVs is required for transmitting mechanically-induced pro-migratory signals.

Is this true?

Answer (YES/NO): YES